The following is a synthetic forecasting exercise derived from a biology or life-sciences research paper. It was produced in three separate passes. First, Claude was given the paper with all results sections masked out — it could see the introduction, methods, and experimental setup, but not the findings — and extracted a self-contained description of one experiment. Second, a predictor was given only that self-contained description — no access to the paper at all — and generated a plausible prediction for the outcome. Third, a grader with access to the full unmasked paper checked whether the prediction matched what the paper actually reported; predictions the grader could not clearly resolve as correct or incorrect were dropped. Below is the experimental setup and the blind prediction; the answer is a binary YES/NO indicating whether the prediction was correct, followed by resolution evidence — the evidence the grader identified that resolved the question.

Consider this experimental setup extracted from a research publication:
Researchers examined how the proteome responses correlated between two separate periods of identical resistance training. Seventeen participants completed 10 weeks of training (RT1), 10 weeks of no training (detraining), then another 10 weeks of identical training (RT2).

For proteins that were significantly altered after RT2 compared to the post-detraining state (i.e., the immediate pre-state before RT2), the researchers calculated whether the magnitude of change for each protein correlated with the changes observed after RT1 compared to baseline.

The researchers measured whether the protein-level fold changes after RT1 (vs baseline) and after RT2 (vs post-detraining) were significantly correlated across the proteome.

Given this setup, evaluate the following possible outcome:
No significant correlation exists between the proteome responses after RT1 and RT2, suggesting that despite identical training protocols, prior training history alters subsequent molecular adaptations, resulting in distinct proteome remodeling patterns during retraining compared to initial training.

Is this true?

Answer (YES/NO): NO